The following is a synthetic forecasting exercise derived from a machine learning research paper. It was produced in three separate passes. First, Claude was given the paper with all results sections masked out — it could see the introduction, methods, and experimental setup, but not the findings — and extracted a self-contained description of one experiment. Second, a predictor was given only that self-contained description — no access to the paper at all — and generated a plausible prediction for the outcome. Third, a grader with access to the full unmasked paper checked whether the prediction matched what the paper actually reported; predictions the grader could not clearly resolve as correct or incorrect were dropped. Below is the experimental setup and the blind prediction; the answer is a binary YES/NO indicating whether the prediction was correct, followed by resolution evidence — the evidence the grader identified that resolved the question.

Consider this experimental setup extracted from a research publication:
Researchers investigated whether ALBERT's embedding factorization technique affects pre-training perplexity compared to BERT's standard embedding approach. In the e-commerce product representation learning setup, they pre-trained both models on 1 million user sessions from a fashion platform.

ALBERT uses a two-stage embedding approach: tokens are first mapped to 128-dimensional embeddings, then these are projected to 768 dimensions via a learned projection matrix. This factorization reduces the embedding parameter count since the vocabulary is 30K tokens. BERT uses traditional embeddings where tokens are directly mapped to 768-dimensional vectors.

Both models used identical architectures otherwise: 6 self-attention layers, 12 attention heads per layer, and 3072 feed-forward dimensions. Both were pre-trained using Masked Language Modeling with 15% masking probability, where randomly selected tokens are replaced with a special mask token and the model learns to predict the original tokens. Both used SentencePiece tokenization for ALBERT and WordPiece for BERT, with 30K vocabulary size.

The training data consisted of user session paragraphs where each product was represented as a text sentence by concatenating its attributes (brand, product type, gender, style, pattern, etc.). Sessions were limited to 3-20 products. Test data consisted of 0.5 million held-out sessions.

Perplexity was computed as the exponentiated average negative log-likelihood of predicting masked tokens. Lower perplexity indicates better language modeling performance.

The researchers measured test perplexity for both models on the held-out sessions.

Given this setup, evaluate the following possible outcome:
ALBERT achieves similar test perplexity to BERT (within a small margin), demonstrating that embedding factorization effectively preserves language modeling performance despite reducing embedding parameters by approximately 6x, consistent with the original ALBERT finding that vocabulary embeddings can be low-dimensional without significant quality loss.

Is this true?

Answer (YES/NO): NO